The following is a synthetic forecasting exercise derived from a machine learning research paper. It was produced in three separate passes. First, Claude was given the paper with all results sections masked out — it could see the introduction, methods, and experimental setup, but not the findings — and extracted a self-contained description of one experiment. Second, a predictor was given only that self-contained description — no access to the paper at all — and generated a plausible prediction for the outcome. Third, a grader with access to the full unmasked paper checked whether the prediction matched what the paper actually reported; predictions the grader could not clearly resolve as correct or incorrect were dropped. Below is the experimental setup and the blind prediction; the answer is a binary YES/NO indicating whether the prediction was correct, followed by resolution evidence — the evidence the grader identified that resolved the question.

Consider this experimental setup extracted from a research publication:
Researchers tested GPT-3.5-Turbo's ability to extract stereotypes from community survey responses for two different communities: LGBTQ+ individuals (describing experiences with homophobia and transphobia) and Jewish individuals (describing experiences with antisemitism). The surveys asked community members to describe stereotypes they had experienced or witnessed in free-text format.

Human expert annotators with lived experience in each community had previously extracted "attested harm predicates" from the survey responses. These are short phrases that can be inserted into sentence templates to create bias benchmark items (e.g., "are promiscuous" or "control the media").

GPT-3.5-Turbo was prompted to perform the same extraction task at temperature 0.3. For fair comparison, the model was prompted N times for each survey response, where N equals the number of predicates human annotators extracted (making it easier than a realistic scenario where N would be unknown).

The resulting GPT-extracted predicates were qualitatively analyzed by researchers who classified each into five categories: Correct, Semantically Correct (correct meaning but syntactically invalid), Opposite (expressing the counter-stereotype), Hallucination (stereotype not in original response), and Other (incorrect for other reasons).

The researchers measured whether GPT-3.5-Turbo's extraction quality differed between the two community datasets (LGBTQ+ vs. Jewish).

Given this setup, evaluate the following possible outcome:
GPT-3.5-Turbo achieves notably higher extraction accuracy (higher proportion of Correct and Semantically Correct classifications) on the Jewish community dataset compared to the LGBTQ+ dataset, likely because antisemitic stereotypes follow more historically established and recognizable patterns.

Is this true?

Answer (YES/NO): YES